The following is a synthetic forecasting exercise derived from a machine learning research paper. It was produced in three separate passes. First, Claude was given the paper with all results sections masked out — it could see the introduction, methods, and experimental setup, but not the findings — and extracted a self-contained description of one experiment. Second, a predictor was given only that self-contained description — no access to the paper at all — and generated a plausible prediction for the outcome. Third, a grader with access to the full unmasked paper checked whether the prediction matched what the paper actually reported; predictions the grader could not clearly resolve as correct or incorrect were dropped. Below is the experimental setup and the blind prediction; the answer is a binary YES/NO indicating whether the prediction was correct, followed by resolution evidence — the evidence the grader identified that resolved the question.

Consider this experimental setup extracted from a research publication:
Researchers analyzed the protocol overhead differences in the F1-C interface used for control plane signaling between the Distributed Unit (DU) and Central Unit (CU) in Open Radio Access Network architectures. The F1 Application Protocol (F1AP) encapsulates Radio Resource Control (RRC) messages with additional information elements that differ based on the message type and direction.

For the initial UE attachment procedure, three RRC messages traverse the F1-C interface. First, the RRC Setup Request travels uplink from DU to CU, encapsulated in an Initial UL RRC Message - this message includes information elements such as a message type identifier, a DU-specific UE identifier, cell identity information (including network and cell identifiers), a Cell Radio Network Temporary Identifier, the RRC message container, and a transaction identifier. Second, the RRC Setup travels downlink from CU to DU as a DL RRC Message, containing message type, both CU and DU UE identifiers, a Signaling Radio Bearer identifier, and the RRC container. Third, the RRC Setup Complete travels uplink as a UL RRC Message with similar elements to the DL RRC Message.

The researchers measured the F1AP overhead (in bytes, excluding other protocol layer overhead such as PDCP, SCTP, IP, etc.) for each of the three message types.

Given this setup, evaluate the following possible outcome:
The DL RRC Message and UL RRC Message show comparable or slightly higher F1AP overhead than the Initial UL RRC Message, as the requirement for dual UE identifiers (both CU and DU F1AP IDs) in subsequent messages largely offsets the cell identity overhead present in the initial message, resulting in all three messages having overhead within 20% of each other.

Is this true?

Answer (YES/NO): NO